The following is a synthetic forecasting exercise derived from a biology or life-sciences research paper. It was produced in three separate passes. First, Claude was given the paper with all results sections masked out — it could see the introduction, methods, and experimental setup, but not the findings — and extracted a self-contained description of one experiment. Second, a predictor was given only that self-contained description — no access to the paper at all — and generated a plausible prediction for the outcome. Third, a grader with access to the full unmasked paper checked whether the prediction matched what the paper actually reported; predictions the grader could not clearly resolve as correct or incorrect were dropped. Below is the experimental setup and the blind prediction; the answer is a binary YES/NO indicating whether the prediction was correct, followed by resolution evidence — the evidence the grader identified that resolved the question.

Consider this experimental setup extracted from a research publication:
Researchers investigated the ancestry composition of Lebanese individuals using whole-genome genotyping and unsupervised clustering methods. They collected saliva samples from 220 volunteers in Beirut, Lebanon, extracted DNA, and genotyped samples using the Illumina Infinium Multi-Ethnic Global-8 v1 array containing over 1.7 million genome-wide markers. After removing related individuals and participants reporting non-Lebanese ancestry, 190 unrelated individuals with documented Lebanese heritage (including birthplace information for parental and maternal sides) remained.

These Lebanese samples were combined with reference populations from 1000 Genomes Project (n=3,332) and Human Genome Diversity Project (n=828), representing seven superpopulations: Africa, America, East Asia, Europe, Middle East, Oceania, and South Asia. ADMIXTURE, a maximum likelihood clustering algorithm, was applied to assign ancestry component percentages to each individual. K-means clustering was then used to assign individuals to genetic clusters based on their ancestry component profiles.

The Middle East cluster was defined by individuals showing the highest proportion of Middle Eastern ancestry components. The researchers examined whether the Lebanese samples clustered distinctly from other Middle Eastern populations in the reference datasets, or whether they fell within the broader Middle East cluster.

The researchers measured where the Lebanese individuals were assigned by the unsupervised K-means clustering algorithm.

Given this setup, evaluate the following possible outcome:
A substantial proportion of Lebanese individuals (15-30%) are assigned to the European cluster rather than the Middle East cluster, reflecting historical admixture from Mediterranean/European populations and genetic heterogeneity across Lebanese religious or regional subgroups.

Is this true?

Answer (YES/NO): NO